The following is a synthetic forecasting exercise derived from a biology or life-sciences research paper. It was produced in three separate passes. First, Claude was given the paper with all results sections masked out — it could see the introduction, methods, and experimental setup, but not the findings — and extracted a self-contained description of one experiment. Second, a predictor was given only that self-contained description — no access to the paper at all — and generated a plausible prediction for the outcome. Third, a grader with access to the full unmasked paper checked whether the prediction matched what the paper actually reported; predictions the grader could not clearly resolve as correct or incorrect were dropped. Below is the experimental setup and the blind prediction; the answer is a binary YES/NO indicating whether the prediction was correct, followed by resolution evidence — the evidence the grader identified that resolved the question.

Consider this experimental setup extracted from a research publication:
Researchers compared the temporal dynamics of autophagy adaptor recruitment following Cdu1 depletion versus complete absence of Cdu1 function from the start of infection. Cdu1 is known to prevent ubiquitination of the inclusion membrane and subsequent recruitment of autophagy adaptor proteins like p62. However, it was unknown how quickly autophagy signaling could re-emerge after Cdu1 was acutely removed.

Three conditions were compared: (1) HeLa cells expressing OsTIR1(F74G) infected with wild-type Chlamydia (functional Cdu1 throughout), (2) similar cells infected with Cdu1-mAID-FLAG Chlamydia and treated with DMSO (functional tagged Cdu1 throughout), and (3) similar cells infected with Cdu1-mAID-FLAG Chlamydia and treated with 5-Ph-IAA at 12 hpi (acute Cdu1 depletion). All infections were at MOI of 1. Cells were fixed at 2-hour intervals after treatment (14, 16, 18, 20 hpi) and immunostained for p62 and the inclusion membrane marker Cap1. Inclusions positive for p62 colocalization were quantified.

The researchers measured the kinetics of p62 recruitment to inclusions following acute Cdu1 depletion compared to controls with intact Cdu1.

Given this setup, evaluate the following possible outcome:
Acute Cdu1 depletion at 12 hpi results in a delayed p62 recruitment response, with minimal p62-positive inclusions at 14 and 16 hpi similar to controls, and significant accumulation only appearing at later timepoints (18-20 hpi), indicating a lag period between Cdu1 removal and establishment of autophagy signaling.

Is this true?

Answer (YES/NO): NO